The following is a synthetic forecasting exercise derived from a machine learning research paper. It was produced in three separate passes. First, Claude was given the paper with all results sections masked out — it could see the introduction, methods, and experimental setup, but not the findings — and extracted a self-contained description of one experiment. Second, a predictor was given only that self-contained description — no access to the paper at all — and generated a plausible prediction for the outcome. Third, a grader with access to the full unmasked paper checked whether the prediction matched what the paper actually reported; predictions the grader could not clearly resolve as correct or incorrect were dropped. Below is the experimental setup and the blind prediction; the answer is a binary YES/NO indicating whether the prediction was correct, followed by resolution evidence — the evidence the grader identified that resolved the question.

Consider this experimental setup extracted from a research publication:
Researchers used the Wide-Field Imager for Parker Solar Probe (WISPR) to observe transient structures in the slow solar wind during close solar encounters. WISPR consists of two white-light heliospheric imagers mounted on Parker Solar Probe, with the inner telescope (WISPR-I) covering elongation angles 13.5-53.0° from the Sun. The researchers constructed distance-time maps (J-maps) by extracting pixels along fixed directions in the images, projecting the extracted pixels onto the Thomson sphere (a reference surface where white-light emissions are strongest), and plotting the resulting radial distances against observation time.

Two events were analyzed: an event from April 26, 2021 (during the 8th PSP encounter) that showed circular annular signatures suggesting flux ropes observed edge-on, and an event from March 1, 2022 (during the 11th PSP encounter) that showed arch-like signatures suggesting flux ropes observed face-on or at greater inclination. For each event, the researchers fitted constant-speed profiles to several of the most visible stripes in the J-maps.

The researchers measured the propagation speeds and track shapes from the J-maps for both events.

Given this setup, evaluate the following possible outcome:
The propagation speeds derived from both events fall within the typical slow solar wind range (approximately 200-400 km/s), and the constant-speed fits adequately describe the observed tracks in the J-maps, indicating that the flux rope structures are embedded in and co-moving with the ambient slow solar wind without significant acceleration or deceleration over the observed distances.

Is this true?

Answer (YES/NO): NO